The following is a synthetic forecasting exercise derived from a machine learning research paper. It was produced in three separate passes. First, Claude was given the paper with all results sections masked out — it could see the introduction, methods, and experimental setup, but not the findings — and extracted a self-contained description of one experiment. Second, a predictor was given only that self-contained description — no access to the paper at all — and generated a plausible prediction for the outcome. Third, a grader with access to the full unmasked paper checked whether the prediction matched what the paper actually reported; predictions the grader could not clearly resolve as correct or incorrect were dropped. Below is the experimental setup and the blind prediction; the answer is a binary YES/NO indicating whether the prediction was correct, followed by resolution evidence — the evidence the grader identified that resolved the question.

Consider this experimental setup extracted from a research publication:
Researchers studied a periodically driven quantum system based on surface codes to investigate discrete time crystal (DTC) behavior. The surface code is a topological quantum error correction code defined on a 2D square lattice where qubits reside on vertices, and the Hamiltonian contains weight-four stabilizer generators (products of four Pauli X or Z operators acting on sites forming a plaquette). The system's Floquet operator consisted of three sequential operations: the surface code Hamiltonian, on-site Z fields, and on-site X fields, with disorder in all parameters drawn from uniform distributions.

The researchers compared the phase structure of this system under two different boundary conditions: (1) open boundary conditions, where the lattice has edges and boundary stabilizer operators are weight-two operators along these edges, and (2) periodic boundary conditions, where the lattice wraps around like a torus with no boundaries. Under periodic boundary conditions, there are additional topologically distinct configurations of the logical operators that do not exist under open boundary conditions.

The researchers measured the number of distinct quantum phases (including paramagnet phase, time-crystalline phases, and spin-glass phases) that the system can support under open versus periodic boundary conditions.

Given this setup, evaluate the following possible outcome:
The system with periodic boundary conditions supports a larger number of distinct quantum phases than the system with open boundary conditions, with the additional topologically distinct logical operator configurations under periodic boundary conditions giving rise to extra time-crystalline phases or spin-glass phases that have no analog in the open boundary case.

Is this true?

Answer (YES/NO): YES